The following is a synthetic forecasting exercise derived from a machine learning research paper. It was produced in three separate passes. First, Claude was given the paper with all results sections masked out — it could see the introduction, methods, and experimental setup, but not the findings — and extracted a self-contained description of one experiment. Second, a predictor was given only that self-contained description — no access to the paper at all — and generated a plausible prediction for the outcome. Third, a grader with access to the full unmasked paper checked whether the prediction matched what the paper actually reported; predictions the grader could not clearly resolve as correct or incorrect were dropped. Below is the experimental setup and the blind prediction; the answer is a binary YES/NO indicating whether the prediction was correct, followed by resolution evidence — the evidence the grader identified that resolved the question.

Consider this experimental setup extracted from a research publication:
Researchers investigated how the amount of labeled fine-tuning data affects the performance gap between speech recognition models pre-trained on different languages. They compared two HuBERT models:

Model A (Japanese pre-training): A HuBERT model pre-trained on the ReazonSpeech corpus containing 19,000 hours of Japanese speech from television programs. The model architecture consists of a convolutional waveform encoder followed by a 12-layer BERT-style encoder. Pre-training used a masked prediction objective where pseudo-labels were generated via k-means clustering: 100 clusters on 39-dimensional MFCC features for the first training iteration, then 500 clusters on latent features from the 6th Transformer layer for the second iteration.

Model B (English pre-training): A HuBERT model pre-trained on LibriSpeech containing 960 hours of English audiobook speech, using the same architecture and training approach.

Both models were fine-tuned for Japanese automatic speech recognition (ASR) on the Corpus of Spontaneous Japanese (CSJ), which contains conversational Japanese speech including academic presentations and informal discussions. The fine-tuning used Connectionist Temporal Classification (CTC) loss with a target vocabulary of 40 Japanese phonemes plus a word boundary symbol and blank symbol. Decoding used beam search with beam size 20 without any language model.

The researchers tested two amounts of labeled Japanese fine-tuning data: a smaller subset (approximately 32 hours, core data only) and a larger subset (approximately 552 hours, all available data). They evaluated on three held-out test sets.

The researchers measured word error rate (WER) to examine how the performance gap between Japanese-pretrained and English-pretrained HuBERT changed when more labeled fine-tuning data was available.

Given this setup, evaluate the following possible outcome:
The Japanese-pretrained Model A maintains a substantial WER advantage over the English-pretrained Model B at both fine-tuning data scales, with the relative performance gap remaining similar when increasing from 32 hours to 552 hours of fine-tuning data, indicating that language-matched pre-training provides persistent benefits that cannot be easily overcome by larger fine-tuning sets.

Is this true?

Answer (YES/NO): NO